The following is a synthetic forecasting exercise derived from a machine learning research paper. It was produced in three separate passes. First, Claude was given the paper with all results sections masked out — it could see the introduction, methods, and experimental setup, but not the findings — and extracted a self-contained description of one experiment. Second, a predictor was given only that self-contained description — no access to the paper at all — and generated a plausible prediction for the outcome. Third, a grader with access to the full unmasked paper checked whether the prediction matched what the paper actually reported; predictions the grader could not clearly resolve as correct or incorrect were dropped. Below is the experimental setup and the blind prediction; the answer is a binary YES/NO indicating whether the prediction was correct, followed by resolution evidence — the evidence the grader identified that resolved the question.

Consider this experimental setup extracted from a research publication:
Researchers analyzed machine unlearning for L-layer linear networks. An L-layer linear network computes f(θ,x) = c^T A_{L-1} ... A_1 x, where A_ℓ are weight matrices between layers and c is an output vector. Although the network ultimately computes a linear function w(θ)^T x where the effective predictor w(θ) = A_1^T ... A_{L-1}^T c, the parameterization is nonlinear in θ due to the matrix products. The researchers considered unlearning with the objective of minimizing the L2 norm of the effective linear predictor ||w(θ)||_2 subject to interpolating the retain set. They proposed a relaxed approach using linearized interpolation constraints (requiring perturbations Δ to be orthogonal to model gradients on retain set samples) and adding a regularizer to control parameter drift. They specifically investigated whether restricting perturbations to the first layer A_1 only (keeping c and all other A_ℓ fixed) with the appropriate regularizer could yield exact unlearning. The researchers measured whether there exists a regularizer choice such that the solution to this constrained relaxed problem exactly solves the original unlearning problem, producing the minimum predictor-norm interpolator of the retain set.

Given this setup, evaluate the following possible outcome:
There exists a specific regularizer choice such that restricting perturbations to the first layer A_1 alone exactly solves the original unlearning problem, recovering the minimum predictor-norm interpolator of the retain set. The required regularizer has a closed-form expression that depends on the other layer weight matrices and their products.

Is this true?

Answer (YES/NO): YES